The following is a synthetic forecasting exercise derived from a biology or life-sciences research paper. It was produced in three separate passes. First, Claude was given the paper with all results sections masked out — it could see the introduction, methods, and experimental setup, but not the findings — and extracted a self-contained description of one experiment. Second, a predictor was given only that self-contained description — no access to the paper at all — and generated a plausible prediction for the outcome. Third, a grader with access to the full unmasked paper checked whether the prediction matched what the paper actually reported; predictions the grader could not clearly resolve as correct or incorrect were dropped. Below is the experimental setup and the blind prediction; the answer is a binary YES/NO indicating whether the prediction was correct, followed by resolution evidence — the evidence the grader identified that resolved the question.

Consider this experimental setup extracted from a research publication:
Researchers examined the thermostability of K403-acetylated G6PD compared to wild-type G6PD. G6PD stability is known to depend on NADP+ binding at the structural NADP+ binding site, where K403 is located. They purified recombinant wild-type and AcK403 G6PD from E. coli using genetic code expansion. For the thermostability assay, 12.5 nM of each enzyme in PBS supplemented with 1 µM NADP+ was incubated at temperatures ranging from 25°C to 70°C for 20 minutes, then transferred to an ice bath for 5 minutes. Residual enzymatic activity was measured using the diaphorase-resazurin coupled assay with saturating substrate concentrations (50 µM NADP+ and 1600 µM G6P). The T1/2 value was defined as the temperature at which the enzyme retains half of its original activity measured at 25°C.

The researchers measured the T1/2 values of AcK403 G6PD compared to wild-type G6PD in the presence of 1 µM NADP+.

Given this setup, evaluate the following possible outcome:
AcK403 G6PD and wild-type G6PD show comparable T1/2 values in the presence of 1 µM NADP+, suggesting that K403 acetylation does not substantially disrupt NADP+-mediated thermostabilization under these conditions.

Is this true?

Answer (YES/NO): NO